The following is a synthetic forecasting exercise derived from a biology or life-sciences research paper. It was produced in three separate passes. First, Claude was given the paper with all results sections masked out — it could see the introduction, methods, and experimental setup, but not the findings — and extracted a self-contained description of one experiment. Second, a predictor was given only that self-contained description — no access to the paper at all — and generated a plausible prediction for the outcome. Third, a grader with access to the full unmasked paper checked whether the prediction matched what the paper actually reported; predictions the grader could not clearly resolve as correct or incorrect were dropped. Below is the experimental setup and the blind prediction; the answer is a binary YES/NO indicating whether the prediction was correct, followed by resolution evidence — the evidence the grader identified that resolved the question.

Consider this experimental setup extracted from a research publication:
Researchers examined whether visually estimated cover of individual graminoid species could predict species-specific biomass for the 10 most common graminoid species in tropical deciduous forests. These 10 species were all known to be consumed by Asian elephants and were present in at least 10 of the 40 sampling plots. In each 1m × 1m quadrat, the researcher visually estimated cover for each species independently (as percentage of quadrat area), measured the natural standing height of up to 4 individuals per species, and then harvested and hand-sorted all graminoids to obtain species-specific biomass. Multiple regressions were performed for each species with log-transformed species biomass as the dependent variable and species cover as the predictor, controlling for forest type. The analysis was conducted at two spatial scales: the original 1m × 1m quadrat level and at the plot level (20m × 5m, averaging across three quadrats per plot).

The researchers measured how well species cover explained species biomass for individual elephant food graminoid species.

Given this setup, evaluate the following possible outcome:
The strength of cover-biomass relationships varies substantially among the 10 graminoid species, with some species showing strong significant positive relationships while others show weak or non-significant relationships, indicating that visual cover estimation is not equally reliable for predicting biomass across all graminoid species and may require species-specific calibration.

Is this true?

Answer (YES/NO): NO